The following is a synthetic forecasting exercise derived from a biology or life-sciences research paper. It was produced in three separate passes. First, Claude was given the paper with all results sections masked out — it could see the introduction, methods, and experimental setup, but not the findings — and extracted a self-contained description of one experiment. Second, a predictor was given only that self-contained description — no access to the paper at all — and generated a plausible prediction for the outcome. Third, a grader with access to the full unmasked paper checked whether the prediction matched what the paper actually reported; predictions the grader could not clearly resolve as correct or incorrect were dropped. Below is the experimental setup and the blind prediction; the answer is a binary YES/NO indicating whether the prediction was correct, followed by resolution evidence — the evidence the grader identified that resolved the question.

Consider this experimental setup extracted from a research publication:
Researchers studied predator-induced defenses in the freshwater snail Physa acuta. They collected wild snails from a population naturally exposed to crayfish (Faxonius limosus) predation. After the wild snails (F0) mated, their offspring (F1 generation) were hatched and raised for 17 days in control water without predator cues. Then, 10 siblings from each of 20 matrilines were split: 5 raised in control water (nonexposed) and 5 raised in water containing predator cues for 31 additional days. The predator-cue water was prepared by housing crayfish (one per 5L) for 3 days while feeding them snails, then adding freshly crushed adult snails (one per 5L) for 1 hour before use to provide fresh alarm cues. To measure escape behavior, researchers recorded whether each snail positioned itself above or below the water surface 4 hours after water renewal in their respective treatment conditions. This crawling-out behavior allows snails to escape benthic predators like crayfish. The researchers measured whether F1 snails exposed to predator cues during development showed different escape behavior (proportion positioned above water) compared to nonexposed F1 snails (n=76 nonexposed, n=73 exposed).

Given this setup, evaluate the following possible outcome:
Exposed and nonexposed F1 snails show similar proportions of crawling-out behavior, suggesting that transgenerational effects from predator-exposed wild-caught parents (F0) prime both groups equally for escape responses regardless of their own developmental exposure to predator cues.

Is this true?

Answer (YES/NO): NO